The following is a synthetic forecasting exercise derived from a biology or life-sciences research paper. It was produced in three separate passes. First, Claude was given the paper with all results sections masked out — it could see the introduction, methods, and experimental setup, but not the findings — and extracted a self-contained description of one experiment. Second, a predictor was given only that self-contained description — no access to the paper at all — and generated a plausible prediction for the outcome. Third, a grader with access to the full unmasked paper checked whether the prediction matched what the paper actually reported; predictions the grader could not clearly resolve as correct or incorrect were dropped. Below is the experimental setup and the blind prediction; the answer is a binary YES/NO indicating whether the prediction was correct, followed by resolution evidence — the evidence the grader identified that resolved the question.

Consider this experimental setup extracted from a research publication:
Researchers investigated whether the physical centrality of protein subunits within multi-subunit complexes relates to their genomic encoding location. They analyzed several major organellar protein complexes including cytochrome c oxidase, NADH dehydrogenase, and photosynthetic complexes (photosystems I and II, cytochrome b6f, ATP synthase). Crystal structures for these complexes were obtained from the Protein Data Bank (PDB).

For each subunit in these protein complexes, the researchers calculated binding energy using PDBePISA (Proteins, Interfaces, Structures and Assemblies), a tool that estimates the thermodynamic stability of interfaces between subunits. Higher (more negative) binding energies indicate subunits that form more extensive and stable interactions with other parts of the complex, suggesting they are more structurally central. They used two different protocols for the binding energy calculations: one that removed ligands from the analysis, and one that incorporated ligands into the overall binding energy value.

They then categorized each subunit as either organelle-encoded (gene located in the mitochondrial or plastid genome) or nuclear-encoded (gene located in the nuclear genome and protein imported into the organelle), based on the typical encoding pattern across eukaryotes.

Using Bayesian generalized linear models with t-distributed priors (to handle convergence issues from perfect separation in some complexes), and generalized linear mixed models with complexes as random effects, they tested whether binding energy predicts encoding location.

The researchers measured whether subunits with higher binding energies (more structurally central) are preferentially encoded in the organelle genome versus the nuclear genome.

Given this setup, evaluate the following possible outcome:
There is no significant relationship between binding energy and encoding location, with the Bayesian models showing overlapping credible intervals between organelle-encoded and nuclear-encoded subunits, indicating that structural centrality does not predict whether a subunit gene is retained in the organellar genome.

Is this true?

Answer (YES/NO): NO